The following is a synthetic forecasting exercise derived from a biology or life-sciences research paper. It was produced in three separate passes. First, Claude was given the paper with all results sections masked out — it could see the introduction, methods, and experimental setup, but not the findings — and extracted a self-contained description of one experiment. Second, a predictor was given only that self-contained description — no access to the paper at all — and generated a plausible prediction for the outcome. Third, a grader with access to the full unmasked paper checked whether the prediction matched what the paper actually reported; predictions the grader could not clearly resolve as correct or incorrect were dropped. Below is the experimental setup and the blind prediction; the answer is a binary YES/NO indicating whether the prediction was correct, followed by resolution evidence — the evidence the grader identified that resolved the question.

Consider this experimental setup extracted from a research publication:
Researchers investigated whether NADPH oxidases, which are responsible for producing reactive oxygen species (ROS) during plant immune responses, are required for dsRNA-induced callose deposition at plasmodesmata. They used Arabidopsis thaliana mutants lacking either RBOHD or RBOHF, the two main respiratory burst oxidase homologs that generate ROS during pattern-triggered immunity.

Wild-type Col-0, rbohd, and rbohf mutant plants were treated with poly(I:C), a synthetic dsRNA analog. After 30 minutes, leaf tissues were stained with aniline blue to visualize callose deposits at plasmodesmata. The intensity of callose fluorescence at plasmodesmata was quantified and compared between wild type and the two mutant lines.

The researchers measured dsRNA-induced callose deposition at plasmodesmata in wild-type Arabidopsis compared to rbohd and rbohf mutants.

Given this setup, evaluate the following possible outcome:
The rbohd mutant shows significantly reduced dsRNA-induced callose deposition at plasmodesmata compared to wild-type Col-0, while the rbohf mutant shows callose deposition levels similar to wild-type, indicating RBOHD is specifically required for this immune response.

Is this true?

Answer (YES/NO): NO